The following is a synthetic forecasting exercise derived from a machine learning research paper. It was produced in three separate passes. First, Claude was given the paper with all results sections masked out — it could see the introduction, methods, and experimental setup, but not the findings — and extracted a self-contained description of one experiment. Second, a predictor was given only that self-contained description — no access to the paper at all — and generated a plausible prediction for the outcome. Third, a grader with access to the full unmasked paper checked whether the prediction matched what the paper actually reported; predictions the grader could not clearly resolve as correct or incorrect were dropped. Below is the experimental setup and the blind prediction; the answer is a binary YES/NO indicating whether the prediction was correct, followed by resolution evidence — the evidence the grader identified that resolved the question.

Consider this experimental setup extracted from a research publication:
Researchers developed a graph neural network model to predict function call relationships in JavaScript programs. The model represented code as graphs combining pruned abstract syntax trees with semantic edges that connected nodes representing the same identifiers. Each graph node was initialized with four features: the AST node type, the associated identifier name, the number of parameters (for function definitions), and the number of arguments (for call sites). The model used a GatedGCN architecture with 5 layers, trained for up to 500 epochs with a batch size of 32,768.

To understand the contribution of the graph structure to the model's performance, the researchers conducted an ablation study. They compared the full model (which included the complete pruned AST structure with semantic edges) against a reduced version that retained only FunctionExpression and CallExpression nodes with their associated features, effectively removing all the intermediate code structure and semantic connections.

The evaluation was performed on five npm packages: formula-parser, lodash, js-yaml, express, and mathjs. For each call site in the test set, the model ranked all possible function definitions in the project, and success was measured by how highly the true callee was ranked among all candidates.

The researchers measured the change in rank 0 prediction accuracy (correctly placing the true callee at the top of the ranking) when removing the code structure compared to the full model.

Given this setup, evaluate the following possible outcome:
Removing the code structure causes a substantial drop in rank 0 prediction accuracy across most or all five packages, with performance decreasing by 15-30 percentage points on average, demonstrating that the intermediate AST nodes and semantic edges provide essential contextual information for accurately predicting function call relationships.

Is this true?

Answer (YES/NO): NO